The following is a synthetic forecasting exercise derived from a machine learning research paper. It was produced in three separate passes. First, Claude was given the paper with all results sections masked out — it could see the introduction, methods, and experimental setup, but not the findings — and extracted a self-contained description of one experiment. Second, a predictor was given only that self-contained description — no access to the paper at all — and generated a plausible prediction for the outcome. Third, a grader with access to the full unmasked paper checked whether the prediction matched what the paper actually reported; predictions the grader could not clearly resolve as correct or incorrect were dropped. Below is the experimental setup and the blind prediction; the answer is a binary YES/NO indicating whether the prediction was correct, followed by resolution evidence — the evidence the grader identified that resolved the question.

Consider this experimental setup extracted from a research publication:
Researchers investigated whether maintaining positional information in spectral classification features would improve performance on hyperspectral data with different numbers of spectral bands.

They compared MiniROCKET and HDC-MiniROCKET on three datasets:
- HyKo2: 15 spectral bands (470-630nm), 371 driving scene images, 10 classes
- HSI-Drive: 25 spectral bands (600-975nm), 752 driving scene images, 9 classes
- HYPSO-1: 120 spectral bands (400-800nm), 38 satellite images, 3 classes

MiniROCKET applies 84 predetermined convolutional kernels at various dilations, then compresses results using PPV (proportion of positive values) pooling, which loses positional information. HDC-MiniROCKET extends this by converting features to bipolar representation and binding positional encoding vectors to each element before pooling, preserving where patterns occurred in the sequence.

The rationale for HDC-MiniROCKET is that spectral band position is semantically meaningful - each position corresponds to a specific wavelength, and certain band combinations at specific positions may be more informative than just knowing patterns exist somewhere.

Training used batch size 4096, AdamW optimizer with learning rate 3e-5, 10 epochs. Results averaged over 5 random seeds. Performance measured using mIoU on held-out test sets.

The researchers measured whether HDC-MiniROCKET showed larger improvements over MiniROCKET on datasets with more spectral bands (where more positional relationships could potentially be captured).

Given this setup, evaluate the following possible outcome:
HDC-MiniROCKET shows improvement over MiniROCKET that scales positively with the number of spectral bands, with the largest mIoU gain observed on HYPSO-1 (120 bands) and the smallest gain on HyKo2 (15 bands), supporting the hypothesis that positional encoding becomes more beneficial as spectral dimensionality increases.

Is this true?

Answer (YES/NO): NO